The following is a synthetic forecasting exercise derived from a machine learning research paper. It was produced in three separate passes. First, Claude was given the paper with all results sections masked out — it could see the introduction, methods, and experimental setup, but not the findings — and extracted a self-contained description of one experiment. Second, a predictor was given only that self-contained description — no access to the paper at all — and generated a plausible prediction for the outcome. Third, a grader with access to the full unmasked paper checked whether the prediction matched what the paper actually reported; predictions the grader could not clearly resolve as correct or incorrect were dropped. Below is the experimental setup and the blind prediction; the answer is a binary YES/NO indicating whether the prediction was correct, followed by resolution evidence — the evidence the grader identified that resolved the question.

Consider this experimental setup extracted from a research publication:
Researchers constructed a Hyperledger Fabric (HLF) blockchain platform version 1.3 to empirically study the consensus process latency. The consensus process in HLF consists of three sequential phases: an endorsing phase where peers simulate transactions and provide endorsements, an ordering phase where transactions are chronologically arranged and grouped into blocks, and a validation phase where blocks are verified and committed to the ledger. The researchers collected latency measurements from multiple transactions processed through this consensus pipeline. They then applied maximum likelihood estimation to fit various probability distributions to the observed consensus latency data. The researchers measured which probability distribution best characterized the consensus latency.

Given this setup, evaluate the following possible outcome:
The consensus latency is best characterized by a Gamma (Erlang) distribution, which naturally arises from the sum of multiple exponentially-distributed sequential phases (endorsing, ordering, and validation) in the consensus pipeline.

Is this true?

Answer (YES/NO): YES